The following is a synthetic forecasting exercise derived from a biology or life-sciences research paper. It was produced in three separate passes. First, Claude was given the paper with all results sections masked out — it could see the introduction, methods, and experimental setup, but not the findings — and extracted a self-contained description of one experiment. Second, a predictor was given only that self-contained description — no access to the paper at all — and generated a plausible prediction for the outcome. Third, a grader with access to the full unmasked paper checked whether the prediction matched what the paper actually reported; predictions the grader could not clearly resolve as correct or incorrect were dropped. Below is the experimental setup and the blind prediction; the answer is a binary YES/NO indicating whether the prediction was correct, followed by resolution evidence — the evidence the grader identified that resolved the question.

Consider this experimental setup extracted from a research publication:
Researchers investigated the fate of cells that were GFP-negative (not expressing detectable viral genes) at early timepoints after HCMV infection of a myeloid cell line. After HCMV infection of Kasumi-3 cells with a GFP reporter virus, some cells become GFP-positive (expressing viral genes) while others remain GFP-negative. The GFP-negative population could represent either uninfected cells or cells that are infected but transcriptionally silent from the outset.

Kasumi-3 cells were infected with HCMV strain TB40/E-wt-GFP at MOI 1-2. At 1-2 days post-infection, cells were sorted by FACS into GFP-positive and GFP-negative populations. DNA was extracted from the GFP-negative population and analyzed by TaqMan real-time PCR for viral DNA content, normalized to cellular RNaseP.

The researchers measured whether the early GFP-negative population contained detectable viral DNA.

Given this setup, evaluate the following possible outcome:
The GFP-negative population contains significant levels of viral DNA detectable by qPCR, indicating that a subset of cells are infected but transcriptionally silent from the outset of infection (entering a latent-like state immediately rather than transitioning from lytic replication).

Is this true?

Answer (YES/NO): NO